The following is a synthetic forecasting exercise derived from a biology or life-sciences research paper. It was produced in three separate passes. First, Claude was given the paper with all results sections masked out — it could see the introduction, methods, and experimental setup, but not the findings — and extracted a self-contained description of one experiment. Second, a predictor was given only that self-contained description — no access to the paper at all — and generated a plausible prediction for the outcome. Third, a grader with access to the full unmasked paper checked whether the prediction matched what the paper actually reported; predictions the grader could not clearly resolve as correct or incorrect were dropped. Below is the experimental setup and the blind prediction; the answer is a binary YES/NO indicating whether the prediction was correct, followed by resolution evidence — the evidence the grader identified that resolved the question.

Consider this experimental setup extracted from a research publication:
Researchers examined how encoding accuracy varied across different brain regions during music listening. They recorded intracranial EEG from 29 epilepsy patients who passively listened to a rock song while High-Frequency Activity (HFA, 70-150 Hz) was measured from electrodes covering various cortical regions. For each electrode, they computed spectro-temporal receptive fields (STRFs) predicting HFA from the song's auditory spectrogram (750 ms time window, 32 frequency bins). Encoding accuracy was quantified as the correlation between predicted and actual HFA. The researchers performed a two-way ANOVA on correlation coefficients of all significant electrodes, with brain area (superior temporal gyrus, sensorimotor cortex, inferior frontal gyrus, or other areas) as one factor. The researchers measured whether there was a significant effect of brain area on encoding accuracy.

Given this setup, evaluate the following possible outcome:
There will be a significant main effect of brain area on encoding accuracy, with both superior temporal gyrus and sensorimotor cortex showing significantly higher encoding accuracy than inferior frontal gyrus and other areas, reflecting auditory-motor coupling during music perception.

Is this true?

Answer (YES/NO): NO